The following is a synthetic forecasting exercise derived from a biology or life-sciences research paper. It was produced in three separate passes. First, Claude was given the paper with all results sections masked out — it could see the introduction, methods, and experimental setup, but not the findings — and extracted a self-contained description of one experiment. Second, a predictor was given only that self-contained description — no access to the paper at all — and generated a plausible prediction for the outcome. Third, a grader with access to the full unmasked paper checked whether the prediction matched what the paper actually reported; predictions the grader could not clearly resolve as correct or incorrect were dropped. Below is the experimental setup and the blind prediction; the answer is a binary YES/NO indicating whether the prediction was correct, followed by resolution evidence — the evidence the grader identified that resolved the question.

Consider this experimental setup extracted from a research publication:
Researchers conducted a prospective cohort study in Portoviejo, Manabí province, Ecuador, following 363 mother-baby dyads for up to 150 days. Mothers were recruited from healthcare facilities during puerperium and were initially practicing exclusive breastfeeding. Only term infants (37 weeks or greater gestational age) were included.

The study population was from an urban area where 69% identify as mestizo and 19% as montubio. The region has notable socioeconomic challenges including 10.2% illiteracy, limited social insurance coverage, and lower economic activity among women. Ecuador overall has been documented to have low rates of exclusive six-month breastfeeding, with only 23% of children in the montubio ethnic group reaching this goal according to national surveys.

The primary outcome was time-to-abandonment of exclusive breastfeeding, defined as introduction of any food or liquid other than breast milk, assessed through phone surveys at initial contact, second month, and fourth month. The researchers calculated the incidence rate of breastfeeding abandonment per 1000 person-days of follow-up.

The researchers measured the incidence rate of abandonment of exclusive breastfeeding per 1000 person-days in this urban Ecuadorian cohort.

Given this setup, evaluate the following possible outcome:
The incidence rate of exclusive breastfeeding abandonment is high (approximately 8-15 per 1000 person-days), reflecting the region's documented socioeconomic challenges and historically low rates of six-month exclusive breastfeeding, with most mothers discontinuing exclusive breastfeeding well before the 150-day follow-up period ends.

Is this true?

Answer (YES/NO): YES